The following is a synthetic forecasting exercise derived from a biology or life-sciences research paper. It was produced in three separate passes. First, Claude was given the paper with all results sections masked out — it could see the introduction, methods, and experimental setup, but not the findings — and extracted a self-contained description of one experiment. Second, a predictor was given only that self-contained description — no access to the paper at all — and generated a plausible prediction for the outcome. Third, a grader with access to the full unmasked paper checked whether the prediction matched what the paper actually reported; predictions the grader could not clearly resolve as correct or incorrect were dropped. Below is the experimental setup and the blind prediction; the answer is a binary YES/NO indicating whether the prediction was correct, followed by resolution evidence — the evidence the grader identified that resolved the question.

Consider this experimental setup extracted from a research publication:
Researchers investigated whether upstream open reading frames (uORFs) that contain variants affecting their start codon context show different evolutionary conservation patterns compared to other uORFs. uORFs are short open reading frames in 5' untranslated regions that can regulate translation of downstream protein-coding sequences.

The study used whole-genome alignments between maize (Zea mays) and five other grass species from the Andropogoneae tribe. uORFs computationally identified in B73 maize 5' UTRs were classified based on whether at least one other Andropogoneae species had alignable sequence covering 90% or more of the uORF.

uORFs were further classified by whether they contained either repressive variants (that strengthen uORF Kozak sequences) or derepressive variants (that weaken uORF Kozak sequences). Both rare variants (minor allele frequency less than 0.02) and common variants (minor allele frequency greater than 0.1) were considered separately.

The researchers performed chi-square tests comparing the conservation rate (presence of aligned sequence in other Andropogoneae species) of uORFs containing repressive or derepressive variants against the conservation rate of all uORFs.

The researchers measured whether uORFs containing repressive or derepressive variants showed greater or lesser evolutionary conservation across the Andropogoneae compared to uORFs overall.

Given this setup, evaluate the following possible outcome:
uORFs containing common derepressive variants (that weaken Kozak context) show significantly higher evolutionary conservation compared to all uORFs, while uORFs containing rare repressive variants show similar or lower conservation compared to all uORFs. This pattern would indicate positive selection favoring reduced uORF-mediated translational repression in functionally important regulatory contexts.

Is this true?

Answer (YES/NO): NO